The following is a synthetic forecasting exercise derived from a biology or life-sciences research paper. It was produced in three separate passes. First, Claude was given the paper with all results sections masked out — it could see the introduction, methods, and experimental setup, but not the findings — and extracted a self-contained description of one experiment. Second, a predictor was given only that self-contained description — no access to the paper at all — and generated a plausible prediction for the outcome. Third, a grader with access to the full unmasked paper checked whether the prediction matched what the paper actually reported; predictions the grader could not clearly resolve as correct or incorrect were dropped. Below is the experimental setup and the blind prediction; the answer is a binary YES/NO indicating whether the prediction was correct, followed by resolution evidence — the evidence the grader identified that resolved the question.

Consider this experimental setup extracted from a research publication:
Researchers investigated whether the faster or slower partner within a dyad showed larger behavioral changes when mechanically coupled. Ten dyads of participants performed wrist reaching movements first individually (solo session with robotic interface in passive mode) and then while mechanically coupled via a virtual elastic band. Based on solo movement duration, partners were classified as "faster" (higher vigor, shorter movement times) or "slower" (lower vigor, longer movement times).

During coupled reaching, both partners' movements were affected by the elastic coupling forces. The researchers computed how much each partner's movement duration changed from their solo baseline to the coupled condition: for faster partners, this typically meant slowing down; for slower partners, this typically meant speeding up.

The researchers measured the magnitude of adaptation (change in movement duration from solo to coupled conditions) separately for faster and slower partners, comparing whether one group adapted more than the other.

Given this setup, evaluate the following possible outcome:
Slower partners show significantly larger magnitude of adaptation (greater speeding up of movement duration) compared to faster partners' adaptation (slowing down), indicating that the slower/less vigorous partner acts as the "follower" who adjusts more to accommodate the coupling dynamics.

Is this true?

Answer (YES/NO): NO